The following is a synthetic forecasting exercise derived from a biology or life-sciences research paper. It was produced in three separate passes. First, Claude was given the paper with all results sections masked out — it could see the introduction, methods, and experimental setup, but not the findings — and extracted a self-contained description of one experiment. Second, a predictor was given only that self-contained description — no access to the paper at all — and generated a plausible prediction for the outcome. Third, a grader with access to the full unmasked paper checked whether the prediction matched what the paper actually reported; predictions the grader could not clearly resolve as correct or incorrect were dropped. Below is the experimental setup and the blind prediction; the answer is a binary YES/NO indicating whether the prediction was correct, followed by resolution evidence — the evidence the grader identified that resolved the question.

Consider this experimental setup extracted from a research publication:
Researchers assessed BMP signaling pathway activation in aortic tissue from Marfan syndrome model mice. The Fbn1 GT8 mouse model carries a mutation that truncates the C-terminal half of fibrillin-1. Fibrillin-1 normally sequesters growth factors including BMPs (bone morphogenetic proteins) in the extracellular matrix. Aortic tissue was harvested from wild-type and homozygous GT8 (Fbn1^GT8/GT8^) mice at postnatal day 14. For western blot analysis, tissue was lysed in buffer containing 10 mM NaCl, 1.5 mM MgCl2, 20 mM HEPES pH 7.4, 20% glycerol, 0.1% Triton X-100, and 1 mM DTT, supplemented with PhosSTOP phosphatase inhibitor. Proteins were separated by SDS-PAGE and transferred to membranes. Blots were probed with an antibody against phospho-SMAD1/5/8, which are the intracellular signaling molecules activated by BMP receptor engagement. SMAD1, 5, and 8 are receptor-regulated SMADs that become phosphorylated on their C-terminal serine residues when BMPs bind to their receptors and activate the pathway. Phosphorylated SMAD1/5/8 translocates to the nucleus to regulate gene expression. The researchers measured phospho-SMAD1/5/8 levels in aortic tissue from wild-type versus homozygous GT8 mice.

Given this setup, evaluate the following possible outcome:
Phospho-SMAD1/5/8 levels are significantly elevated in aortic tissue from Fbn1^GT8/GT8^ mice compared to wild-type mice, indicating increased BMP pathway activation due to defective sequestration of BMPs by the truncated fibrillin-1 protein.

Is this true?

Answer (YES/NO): YES